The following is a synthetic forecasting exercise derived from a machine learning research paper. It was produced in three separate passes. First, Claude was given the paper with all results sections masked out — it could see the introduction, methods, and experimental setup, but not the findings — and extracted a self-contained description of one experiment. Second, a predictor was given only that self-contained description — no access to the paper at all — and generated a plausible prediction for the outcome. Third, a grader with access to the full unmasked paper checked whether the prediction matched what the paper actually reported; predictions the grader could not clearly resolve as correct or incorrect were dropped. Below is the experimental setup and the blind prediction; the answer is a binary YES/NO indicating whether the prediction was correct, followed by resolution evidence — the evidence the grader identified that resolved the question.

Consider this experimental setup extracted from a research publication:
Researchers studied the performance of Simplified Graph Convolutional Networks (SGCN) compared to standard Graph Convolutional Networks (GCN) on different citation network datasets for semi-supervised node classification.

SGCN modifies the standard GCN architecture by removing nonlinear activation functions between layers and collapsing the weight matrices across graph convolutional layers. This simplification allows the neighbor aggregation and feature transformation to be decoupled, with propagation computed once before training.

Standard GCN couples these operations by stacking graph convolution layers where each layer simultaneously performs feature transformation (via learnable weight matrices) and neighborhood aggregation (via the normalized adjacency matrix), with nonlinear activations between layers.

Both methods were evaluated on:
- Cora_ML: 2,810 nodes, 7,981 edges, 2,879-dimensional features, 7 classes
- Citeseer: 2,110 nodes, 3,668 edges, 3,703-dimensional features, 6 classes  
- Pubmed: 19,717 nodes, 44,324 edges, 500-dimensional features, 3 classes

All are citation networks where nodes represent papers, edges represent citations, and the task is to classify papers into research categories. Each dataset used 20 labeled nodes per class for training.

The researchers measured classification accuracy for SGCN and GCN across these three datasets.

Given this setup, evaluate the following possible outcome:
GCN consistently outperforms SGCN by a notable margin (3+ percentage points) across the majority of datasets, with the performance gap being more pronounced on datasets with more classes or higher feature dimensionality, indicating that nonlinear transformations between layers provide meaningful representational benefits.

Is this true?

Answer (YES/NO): NO